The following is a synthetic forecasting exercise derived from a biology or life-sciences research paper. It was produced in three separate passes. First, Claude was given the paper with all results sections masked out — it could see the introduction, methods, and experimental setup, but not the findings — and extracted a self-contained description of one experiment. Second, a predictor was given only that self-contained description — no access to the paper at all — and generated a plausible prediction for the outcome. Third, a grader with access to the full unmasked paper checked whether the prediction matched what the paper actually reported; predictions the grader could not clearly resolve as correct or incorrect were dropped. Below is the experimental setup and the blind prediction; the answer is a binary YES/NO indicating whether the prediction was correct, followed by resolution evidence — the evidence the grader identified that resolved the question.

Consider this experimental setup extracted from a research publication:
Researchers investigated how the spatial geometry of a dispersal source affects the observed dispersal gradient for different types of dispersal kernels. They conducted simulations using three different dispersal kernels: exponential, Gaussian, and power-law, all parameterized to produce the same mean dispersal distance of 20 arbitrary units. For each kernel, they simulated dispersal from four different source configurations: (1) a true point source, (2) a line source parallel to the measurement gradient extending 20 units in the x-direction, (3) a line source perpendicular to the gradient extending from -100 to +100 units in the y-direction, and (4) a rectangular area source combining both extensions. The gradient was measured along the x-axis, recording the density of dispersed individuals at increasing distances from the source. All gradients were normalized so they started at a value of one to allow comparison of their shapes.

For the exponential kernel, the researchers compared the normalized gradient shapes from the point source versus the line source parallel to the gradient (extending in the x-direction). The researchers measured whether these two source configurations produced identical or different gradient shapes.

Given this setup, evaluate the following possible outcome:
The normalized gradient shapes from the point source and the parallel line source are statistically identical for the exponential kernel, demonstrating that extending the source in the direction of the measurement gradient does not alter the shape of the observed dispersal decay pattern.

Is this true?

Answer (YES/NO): YES